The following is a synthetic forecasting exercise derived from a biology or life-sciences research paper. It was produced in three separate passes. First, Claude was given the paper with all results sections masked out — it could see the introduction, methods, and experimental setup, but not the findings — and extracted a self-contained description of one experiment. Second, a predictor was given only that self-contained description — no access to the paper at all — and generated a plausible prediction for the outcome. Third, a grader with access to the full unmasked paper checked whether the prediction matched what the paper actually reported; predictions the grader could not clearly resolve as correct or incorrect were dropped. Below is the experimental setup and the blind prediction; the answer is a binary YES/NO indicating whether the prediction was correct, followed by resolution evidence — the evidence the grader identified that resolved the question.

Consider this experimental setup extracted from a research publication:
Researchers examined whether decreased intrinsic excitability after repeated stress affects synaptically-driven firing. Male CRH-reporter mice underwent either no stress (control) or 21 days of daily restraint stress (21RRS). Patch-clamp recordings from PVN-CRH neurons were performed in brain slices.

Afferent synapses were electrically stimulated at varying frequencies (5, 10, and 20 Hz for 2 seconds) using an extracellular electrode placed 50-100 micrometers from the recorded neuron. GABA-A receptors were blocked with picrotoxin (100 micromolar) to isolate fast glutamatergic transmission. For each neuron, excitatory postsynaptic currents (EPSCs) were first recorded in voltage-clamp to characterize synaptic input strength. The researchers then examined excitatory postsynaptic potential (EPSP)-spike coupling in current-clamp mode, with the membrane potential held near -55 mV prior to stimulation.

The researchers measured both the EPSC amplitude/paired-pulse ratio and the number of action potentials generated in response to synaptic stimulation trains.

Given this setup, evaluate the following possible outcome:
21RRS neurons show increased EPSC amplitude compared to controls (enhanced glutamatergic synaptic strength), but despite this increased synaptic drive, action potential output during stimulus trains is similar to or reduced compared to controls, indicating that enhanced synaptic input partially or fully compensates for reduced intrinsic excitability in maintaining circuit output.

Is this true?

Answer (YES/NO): NO